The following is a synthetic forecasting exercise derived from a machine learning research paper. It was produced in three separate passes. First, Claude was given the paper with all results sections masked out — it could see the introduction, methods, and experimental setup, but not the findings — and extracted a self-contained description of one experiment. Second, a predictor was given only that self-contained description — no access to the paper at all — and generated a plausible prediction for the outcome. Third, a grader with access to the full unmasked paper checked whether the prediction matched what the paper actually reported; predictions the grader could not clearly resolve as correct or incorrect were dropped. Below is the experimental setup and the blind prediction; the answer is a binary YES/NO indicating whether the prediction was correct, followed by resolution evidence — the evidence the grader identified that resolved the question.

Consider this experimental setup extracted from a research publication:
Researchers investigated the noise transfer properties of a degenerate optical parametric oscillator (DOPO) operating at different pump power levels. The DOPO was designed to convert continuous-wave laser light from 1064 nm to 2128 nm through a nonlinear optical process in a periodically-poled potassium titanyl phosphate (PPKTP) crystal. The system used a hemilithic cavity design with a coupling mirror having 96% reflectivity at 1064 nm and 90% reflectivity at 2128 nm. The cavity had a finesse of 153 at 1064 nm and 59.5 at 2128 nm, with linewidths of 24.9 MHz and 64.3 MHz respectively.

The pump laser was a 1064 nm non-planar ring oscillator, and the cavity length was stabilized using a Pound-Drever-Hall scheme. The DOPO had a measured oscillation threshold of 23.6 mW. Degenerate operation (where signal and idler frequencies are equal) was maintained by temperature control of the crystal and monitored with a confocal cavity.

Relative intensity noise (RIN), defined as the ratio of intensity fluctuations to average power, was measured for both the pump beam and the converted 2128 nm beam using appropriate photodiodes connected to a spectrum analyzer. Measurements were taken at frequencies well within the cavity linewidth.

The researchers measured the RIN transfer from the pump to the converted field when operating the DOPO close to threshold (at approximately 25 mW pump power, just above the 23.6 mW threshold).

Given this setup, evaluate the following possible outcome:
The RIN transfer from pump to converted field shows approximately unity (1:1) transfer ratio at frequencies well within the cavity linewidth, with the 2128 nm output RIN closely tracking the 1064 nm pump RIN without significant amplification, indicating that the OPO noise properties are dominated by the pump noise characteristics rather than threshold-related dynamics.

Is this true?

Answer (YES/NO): NO